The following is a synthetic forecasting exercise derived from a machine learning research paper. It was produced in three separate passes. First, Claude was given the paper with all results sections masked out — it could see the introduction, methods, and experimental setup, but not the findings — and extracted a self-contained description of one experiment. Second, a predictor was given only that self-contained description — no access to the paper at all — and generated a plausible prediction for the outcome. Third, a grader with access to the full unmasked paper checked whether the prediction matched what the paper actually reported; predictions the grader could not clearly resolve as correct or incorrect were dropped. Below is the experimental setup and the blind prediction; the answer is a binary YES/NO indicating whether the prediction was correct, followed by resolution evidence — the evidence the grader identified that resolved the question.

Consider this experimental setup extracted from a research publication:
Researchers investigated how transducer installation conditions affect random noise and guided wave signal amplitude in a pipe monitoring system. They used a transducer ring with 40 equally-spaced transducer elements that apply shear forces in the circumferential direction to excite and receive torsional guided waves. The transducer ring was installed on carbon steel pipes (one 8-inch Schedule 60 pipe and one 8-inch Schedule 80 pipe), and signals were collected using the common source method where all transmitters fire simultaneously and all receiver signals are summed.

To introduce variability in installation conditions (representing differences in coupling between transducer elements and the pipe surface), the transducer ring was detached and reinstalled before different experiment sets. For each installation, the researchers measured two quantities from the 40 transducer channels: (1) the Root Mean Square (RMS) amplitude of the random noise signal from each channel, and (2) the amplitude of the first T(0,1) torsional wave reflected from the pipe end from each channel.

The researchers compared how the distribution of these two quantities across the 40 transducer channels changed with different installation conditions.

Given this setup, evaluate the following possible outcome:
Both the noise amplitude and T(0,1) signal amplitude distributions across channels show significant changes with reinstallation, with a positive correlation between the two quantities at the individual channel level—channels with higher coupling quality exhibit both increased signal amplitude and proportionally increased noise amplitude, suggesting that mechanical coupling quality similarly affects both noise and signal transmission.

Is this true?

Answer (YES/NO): NO